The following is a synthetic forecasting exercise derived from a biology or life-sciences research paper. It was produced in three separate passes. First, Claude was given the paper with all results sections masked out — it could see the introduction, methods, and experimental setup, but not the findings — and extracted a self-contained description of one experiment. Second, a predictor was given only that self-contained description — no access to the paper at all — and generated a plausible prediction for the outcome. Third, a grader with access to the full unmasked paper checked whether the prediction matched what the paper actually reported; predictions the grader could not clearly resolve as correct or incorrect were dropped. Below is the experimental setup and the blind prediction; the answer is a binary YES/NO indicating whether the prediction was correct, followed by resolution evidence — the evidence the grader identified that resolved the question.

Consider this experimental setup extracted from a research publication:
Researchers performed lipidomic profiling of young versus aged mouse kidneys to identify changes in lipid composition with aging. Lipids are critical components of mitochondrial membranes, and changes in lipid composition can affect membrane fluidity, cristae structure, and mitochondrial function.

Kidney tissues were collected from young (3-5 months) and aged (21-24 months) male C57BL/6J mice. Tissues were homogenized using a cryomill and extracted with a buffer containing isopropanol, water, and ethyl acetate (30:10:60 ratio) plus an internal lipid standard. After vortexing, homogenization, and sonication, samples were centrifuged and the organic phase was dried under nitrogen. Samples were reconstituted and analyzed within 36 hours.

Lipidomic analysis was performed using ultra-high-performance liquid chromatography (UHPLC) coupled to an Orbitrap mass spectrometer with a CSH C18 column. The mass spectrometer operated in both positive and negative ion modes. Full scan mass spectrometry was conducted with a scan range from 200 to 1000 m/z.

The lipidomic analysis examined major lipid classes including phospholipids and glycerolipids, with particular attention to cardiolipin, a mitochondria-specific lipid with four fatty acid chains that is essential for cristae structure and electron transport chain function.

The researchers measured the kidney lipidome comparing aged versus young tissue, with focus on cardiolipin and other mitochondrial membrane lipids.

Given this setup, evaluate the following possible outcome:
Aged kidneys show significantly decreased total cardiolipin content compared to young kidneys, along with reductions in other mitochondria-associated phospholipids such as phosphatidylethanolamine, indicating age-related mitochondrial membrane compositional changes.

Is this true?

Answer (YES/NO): NO